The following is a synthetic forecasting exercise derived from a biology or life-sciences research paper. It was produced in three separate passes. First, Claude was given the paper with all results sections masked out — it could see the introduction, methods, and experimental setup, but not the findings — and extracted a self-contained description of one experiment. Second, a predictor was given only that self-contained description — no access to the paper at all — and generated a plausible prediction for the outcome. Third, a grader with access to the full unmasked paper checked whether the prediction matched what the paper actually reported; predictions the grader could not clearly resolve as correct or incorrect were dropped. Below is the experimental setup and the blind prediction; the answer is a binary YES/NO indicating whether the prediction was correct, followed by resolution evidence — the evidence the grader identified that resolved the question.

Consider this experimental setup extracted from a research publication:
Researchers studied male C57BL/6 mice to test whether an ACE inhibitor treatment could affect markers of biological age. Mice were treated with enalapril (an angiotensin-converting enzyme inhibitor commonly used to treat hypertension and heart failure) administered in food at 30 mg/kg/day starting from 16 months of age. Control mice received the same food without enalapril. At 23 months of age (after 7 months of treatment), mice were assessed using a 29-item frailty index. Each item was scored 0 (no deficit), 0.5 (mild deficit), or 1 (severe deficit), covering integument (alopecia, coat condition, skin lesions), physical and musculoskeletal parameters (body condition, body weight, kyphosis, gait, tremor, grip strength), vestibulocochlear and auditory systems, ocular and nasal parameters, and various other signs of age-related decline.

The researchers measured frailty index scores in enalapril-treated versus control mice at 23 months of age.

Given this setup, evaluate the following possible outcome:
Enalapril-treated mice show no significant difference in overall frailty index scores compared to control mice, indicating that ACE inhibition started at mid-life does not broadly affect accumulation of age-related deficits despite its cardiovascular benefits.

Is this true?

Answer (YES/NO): NO